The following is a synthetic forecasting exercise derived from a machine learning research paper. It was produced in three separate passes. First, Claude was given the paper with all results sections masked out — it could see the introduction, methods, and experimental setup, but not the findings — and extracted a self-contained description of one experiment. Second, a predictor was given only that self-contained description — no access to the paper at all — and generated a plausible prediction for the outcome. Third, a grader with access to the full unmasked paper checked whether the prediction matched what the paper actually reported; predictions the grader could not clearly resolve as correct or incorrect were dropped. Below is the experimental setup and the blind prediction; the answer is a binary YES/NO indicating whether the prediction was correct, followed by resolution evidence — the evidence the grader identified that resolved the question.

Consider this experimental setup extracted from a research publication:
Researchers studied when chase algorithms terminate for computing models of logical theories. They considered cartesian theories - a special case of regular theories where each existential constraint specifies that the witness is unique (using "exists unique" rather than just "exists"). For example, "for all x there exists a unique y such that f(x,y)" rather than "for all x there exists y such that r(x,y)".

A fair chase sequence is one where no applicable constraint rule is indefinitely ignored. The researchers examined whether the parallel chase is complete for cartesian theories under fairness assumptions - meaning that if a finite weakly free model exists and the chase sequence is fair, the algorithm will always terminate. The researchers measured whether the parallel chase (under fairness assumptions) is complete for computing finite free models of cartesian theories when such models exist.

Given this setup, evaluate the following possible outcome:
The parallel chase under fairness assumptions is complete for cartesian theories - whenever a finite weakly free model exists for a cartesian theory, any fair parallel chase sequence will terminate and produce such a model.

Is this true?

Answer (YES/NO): YES